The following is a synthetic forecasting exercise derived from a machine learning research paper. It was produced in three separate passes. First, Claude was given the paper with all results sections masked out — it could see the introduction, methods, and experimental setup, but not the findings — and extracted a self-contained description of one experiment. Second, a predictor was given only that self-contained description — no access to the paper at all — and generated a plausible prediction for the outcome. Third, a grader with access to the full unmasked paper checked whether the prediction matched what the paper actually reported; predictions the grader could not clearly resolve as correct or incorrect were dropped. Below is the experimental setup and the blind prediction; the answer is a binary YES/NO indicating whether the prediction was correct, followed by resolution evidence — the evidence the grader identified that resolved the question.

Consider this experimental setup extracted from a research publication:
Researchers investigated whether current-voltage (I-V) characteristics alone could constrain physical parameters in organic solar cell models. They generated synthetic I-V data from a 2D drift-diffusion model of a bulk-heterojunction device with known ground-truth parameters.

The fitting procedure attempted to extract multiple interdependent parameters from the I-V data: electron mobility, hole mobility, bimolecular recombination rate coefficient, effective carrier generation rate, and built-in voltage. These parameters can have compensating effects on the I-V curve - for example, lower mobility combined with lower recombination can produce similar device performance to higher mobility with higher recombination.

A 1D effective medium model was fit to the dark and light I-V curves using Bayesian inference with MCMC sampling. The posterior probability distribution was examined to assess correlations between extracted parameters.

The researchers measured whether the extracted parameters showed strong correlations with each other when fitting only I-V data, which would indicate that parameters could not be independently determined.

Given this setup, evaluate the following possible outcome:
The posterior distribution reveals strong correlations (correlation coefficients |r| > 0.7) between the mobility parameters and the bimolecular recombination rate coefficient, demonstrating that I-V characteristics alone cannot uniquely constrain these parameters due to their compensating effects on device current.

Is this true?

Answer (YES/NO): NO